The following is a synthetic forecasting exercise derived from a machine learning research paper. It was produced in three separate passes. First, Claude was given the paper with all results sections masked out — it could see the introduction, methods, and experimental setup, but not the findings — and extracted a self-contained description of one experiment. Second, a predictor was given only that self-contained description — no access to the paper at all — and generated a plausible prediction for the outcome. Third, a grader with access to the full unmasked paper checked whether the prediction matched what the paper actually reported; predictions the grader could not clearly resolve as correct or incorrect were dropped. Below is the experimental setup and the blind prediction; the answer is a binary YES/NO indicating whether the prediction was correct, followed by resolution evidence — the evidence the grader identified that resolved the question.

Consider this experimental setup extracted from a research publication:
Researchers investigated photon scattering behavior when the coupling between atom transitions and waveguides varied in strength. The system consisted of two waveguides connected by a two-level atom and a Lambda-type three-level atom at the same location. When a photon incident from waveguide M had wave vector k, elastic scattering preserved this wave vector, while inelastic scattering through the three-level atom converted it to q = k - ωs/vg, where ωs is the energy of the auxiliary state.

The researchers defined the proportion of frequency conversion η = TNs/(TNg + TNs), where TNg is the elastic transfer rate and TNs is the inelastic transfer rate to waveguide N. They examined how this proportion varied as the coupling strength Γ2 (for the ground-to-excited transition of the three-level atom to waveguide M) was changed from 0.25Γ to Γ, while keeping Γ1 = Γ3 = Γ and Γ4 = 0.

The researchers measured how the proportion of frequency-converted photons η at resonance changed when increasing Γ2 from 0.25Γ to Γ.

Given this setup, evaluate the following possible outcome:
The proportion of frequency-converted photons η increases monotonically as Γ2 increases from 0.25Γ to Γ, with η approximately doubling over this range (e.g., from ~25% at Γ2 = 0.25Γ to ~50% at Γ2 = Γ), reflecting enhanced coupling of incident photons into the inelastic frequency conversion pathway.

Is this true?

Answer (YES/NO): NO